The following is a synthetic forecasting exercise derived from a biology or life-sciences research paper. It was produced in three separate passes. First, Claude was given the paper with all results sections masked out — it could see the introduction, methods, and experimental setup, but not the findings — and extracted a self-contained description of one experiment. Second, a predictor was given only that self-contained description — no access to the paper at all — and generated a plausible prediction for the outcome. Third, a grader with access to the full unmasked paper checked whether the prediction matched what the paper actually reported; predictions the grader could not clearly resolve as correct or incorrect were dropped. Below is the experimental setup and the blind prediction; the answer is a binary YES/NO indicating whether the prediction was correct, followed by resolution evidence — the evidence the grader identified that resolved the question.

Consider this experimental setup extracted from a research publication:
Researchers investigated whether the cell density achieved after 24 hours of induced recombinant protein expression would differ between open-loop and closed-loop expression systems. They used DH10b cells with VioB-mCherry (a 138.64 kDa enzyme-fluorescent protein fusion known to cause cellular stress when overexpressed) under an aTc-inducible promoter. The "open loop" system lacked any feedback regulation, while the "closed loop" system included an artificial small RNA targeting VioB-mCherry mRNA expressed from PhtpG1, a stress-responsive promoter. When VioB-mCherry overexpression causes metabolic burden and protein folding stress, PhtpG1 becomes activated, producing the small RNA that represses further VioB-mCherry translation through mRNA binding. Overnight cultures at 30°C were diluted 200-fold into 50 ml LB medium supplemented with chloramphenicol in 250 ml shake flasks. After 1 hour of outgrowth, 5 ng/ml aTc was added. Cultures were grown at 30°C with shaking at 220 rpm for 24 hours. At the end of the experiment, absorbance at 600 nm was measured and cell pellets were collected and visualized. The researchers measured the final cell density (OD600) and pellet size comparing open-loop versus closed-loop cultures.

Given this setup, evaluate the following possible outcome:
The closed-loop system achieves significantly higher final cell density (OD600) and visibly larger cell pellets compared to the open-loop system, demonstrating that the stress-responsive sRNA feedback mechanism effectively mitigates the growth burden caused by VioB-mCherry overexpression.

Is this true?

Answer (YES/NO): YES